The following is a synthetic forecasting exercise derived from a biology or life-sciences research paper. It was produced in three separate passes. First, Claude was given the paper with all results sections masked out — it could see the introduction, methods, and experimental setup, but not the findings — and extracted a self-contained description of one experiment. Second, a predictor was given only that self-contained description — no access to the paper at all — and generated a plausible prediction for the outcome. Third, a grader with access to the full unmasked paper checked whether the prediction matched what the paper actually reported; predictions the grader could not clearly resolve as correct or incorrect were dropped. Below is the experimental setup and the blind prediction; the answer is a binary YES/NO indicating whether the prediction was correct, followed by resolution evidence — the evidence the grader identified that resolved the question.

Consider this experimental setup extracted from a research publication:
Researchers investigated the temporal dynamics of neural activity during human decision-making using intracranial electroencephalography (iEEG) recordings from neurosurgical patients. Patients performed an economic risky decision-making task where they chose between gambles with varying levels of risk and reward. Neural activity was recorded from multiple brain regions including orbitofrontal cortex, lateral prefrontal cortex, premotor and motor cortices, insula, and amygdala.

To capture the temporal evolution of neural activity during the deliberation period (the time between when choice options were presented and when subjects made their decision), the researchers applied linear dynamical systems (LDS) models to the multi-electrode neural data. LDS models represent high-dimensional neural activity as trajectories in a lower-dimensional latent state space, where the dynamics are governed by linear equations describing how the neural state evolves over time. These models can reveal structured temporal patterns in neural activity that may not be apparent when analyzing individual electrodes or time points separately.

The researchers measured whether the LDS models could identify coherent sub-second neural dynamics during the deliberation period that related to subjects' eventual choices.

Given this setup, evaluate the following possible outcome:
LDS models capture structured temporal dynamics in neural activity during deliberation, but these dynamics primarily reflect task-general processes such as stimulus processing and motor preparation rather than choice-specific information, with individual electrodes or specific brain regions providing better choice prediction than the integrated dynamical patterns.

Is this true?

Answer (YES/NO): NO